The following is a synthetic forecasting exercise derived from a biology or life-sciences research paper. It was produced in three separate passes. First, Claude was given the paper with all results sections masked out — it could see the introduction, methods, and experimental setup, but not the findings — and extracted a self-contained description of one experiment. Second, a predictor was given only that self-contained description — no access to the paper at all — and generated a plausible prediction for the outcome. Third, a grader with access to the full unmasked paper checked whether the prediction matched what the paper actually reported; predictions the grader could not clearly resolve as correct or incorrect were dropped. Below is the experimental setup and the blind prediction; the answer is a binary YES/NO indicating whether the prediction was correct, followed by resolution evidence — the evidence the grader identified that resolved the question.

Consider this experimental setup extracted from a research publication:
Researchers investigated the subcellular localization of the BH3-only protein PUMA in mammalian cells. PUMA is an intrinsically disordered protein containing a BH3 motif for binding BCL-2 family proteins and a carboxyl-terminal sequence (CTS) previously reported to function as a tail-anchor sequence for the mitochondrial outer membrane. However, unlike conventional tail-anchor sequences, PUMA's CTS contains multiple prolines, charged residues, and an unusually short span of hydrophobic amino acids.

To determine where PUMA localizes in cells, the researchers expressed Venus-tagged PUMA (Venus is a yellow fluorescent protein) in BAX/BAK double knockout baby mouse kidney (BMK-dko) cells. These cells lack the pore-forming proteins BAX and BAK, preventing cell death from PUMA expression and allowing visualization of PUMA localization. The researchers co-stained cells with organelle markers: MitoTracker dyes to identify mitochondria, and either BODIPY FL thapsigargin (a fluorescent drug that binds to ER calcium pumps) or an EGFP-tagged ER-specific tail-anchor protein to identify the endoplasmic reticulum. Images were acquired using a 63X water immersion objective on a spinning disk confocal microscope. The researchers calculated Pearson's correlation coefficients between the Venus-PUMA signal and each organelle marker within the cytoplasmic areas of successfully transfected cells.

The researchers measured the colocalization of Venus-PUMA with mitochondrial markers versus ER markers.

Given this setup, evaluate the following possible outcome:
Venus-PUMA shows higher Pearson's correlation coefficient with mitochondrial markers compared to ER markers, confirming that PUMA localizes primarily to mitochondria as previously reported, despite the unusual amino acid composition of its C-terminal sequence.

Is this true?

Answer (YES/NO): NO